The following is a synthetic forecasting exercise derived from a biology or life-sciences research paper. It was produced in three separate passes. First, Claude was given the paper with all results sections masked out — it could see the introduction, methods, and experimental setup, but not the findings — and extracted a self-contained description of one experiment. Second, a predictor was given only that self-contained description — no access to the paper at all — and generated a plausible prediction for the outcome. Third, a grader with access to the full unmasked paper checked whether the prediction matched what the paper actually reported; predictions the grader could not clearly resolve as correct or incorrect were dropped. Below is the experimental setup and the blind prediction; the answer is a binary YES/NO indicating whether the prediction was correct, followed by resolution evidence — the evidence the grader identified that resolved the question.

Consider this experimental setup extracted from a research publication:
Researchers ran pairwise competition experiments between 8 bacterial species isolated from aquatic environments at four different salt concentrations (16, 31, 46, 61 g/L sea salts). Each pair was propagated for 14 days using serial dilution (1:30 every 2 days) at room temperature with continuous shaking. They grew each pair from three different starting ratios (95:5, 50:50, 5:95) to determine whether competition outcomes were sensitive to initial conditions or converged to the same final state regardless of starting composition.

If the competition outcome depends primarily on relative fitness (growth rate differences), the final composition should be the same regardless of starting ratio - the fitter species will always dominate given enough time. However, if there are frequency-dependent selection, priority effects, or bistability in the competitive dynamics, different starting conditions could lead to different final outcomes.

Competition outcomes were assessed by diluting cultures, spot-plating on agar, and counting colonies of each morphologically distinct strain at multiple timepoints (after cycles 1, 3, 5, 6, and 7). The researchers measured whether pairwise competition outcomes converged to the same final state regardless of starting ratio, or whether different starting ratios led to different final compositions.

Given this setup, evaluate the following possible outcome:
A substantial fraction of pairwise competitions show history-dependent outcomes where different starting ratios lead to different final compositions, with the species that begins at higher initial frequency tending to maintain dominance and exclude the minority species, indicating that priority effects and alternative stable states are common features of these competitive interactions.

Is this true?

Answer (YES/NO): NO